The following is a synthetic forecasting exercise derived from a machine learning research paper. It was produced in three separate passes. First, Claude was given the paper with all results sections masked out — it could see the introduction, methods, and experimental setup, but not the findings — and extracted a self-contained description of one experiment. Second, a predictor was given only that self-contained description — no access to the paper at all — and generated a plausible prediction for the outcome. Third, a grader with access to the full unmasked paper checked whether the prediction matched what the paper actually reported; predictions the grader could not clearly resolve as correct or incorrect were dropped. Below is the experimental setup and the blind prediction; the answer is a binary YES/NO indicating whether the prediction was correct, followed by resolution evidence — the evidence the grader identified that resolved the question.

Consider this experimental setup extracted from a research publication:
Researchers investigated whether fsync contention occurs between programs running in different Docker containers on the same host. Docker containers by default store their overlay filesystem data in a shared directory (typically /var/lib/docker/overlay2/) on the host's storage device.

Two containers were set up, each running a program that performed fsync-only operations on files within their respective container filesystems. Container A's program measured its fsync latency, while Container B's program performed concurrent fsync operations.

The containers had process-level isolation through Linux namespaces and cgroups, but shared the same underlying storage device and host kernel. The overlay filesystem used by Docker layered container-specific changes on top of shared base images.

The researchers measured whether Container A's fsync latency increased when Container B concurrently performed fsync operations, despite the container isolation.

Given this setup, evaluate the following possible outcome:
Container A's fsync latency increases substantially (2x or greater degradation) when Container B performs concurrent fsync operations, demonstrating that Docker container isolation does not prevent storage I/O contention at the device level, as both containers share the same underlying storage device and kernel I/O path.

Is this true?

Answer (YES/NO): YES